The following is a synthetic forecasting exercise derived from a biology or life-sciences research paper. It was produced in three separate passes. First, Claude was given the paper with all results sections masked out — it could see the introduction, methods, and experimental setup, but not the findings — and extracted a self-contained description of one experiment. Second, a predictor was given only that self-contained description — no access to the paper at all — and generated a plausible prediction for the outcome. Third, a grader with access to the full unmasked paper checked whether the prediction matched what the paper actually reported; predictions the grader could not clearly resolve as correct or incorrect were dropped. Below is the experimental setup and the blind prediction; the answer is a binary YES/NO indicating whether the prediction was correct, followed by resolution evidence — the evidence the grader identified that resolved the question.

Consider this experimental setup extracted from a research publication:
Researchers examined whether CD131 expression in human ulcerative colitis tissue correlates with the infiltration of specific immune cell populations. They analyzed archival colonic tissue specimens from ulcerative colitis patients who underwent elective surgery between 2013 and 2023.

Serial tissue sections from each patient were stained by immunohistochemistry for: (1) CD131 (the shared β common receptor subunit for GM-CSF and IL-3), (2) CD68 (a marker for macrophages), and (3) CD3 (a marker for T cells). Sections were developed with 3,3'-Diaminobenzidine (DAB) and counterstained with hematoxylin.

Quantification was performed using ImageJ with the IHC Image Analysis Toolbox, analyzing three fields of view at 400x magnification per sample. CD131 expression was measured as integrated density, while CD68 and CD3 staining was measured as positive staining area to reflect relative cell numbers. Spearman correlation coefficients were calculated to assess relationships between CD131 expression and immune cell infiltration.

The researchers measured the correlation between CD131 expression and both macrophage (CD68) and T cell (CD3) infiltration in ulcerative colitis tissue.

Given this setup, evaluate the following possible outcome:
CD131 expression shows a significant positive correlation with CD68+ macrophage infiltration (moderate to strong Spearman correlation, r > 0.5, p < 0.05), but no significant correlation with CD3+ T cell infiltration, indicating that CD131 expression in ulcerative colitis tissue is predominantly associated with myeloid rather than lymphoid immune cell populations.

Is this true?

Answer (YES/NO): NO